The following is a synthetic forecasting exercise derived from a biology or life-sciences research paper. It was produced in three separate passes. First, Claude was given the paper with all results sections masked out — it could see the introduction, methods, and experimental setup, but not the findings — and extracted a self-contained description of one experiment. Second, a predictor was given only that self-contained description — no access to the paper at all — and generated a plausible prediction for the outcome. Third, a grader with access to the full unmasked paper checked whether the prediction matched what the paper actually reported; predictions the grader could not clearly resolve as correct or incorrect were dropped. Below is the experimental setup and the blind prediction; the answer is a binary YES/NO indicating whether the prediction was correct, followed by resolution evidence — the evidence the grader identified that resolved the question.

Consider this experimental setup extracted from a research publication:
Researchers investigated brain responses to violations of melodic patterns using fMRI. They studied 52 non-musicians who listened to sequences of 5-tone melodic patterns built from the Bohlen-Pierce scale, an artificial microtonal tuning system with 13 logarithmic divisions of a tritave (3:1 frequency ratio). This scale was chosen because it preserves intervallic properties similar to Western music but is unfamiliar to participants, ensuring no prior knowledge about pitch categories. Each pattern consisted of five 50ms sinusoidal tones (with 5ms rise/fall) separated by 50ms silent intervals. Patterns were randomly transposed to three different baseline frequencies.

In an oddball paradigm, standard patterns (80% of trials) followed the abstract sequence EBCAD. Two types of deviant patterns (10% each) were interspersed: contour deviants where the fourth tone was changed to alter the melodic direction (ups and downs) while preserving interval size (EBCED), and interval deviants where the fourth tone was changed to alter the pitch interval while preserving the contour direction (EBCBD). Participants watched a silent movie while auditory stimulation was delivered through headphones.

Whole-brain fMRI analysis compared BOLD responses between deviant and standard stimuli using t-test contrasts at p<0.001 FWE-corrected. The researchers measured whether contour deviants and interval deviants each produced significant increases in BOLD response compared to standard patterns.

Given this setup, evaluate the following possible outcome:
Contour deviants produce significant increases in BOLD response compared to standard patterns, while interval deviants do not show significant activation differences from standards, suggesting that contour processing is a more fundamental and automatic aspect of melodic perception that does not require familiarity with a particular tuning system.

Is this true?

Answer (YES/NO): YES